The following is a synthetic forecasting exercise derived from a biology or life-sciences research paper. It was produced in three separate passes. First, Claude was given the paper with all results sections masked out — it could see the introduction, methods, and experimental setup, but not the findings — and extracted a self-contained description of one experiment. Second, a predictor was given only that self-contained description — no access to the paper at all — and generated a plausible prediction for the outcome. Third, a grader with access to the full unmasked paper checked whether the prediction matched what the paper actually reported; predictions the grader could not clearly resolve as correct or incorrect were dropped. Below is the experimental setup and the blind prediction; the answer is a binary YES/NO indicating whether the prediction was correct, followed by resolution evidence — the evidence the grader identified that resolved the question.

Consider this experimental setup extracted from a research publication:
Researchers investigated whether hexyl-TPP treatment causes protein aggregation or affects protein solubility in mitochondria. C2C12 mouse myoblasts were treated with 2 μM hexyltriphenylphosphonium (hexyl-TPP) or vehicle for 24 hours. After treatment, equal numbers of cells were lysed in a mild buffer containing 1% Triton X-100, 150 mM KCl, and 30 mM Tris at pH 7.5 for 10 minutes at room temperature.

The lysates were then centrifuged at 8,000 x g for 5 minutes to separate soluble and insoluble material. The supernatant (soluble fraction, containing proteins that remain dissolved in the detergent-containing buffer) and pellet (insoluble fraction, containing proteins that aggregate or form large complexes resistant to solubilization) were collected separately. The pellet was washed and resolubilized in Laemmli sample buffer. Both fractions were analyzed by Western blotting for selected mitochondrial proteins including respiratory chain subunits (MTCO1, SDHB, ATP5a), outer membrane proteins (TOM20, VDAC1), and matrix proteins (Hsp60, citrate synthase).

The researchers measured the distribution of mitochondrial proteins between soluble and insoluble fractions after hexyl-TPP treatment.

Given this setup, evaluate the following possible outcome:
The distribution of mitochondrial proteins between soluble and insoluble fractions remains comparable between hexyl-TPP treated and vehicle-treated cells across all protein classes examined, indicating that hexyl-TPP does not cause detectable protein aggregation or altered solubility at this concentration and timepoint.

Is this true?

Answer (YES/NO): YES